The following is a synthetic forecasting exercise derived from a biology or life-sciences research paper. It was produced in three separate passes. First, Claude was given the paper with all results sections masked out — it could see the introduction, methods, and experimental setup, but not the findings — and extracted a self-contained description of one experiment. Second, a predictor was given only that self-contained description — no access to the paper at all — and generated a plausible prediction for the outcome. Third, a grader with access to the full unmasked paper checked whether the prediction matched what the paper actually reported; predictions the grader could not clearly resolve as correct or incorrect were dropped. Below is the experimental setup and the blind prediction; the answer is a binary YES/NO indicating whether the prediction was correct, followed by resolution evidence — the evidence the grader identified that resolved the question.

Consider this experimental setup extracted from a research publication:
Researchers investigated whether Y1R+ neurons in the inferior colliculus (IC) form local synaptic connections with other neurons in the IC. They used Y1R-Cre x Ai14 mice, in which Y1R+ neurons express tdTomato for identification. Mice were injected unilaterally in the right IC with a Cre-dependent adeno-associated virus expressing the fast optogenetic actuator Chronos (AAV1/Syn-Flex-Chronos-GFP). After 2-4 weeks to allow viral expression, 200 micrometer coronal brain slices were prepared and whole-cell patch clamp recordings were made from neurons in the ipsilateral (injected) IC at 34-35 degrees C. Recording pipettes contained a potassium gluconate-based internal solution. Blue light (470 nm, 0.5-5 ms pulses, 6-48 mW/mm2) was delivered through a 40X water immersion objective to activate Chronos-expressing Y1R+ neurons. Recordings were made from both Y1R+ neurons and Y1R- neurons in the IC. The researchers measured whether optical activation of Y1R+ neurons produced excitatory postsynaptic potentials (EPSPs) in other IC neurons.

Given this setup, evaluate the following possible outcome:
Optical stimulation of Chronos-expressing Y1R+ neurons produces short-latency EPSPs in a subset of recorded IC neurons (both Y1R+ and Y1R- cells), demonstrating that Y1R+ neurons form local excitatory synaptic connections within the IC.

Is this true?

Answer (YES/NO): YES